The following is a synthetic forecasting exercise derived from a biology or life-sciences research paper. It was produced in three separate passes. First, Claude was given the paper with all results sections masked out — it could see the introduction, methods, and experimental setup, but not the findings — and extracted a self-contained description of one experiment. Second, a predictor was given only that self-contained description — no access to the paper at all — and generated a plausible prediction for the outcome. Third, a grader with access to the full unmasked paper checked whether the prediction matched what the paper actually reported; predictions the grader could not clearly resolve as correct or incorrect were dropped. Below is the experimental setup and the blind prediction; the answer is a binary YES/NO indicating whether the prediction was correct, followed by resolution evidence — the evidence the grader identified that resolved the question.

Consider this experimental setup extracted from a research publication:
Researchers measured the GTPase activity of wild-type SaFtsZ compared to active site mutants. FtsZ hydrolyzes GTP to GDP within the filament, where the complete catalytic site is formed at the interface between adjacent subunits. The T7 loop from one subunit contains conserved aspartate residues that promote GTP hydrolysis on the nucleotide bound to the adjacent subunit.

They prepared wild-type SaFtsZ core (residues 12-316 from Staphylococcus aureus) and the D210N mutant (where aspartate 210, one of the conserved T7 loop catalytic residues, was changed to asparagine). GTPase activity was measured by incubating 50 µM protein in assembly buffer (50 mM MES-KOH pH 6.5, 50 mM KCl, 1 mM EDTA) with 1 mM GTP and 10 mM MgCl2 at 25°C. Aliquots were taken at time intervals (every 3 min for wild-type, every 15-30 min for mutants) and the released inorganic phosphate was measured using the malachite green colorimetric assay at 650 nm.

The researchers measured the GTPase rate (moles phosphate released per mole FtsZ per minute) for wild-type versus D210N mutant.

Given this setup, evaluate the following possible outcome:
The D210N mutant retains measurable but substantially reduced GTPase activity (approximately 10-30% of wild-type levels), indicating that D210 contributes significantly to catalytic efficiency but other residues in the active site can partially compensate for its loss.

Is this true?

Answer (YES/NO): NO